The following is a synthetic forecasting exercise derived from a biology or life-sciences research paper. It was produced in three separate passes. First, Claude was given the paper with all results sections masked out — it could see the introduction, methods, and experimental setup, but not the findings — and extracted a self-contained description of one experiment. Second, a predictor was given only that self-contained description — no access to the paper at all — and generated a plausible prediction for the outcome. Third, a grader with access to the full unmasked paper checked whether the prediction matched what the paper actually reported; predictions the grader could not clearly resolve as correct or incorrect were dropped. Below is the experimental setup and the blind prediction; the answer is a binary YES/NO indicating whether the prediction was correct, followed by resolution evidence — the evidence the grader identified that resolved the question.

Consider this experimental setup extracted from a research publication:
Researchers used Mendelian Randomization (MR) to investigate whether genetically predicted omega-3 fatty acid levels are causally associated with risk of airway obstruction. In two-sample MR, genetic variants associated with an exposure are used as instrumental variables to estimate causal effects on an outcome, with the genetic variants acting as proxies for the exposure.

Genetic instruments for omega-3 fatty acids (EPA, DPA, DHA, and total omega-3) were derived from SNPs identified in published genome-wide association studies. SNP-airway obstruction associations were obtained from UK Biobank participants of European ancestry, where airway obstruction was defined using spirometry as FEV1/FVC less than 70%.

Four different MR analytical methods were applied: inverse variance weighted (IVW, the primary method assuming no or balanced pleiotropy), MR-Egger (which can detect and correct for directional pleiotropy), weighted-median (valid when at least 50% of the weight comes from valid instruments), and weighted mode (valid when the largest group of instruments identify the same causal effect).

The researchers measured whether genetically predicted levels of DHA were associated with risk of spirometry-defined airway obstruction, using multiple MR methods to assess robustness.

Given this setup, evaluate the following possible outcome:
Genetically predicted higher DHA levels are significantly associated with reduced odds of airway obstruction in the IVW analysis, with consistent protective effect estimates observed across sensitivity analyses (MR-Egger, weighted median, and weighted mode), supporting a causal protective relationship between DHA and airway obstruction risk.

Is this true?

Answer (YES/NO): NO